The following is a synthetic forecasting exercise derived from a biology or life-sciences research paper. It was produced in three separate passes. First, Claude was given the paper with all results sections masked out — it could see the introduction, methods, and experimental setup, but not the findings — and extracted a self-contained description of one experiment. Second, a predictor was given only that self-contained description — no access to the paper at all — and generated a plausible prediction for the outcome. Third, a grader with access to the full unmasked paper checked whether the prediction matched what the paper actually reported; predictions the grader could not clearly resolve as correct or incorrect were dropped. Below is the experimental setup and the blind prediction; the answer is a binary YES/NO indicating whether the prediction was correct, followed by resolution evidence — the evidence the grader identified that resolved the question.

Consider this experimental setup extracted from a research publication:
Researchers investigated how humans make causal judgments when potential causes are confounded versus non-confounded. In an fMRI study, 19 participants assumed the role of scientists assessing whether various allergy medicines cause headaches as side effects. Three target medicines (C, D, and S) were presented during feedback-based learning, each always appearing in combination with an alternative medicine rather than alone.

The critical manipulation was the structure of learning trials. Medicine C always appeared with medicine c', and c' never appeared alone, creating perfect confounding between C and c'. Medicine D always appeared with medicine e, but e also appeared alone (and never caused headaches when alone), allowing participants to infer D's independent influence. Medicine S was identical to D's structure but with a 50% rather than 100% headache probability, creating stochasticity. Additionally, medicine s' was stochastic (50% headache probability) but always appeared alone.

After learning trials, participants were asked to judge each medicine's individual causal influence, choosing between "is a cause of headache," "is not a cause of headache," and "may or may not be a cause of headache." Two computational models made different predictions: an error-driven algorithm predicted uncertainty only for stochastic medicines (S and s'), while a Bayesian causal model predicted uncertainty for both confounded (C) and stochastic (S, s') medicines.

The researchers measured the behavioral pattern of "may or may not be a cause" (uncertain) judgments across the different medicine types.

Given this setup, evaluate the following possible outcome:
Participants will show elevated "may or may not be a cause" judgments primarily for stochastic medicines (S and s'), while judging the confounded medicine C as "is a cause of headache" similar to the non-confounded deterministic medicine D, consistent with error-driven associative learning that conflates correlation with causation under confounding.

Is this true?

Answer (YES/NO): NO